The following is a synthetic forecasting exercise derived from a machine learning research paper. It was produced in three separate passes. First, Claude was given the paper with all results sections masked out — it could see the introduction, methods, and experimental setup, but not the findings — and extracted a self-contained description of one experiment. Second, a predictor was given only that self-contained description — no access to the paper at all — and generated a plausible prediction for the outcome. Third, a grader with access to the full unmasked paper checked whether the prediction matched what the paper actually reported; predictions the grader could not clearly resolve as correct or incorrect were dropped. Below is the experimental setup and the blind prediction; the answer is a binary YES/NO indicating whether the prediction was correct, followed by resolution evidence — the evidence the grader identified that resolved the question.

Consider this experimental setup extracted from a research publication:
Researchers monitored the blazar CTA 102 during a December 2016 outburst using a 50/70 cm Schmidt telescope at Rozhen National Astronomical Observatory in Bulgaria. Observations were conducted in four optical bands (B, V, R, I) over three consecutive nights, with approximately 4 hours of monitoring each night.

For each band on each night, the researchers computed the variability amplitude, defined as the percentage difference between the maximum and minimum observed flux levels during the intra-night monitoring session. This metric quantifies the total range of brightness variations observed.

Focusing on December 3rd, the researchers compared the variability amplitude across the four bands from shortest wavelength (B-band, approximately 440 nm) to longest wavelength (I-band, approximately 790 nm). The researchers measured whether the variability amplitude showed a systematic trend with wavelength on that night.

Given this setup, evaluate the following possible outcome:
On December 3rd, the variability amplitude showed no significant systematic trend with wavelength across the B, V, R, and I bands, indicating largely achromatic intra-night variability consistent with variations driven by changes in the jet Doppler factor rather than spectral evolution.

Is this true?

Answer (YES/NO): YES